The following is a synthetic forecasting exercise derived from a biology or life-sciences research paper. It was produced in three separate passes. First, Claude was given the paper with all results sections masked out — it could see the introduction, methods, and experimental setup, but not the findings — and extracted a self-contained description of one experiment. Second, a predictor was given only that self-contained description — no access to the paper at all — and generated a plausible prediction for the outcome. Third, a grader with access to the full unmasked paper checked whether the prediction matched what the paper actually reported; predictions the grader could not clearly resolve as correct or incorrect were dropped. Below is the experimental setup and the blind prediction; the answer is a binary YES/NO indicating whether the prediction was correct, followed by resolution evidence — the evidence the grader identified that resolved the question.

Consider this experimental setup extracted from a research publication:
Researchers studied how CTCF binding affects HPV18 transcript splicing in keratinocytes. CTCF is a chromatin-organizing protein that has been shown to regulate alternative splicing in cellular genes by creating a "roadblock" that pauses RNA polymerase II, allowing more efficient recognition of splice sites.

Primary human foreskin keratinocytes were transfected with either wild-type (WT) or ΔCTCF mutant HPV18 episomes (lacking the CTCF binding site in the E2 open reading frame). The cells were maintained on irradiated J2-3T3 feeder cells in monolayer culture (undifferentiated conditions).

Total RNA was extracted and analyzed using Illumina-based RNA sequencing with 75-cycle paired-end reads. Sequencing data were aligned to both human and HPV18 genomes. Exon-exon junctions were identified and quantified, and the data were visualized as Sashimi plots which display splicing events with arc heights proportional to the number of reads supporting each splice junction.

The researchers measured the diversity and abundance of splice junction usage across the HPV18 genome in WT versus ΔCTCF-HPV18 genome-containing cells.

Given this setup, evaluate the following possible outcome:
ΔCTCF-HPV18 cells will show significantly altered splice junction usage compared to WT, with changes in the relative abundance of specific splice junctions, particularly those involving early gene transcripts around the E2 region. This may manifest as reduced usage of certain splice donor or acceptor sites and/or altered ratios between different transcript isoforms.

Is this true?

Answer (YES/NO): YES